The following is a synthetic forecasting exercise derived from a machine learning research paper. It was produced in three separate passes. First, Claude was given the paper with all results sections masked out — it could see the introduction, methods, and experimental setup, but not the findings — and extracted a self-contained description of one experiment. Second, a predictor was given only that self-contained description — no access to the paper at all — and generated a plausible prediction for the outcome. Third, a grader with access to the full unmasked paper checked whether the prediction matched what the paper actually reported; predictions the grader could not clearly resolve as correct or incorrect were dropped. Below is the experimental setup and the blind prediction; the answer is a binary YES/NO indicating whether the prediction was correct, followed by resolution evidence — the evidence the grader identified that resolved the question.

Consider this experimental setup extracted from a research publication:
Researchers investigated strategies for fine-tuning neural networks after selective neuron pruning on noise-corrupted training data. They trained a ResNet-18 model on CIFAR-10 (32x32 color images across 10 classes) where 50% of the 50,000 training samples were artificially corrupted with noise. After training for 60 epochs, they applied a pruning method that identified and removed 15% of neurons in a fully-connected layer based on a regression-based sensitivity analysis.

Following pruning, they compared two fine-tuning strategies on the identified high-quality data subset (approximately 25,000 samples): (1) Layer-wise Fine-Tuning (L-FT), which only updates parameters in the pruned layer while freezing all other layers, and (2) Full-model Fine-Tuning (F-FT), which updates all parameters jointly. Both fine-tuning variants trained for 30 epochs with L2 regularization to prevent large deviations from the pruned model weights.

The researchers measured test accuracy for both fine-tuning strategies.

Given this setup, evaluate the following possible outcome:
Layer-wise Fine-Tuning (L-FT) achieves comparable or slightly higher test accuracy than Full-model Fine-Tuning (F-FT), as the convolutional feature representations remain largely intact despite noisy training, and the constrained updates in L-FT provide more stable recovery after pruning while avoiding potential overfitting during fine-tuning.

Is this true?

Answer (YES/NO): NO